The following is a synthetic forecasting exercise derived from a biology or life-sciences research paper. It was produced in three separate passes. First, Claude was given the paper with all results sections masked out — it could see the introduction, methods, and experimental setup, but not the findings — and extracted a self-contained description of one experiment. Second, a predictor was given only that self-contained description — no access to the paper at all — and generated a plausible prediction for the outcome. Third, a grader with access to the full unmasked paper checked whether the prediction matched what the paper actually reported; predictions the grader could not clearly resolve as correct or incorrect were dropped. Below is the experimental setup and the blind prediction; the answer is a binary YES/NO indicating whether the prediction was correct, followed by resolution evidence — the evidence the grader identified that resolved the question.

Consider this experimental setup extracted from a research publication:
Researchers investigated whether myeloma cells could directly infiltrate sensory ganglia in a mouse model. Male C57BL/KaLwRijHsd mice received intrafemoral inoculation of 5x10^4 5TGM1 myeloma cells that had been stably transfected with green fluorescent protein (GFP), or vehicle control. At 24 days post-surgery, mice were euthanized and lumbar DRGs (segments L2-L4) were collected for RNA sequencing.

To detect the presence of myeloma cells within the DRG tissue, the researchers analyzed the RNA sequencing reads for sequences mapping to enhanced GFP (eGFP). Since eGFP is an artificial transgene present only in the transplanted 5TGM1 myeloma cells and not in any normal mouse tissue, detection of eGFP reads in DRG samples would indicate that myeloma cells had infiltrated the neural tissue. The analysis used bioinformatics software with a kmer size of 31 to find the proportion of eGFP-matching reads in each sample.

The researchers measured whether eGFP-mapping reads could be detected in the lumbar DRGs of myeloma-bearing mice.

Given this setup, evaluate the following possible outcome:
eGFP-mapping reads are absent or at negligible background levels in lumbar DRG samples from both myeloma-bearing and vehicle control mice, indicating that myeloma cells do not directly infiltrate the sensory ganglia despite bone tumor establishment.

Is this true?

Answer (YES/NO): NO